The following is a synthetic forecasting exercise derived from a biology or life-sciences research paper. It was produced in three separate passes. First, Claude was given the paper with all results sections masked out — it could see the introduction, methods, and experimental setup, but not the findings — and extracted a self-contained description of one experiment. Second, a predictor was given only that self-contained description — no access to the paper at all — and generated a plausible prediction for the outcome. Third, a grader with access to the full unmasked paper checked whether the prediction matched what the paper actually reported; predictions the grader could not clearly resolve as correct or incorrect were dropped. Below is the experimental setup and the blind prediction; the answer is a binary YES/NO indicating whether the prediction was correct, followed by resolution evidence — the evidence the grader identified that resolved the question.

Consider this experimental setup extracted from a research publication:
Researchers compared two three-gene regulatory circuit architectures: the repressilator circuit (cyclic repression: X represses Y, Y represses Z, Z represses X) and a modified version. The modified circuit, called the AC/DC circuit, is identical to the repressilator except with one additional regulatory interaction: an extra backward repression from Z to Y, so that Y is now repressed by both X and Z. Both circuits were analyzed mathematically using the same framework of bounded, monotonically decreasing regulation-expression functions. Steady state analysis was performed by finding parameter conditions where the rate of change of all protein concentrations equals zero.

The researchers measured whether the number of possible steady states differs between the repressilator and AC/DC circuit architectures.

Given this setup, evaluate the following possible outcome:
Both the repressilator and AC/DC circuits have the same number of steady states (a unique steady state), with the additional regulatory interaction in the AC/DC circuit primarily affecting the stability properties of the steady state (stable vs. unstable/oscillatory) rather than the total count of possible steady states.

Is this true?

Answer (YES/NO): NO